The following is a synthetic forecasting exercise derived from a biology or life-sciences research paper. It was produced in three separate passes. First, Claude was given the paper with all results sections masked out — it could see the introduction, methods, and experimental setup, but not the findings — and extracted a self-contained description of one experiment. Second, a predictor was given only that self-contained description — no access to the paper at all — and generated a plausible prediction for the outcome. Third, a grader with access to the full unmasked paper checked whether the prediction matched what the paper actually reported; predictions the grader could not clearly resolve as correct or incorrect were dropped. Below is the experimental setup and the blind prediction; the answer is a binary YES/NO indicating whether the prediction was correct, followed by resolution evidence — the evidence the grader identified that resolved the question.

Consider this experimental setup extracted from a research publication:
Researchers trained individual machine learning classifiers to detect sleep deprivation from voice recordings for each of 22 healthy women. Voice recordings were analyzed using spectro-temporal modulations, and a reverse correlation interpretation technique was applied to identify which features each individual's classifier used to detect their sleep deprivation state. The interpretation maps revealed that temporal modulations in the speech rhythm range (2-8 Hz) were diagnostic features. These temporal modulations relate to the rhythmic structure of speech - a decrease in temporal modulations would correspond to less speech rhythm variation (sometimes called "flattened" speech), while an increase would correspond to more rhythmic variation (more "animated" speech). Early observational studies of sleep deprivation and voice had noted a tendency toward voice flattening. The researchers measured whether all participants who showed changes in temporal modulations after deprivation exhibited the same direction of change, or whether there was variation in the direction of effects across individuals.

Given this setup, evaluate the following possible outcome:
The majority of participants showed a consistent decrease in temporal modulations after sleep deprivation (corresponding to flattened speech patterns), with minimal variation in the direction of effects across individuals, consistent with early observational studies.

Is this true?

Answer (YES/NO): NO